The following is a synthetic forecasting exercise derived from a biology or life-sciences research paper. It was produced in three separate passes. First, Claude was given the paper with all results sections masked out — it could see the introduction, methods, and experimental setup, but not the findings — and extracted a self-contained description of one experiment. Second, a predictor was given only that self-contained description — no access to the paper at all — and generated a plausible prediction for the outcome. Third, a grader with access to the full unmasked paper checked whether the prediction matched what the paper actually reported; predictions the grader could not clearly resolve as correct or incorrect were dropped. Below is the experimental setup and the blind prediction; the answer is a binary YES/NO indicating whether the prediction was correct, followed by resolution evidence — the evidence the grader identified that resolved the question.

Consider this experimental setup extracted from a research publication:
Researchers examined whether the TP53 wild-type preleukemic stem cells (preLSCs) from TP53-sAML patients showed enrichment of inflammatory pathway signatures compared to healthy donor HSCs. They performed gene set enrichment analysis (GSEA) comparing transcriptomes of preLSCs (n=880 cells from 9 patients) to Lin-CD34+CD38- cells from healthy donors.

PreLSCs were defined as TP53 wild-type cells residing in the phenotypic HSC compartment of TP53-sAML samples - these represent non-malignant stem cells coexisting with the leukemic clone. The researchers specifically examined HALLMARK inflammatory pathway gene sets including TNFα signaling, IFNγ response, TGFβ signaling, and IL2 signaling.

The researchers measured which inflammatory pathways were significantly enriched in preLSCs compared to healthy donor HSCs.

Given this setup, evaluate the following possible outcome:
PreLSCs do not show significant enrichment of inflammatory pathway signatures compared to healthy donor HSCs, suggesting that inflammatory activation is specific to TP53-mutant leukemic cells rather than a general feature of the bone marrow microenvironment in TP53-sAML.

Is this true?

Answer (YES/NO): NO